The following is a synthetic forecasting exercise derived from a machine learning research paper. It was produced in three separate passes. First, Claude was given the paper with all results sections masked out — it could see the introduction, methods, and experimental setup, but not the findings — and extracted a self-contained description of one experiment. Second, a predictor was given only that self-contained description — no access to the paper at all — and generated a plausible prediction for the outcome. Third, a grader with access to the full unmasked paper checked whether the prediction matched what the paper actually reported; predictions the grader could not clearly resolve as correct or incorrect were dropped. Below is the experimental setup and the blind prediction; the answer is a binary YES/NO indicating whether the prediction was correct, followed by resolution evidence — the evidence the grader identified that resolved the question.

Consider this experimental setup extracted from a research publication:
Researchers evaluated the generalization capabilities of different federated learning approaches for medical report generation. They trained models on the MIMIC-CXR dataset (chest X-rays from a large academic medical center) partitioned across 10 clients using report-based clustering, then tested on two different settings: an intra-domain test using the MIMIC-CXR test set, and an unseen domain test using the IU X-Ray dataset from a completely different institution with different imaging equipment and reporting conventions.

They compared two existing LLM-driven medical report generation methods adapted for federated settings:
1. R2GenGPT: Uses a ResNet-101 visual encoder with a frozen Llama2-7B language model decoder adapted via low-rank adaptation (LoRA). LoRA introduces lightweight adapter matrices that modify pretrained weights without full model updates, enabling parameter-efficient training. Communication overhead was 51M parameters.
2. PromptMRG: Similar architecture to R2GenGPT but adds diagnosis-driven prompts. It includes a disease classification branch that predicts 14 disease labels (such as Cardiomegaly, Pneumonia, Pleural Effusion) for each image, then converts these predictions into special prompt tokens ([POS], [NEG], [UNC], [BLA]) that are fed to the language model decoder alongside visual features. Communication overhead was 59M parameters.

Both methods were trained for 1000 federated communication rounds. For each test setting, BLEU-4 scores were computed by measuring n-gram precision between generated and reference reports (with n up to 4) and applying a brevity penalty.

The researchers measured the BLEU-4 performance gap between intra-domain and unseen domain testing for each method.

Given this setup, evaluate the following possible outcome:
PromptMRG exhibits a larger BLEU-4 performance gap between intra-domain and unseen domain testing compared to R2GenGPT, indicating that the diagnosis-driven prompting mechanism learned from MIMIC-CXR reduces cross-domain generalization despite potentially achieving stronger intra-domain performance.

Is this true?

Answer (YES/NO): NO